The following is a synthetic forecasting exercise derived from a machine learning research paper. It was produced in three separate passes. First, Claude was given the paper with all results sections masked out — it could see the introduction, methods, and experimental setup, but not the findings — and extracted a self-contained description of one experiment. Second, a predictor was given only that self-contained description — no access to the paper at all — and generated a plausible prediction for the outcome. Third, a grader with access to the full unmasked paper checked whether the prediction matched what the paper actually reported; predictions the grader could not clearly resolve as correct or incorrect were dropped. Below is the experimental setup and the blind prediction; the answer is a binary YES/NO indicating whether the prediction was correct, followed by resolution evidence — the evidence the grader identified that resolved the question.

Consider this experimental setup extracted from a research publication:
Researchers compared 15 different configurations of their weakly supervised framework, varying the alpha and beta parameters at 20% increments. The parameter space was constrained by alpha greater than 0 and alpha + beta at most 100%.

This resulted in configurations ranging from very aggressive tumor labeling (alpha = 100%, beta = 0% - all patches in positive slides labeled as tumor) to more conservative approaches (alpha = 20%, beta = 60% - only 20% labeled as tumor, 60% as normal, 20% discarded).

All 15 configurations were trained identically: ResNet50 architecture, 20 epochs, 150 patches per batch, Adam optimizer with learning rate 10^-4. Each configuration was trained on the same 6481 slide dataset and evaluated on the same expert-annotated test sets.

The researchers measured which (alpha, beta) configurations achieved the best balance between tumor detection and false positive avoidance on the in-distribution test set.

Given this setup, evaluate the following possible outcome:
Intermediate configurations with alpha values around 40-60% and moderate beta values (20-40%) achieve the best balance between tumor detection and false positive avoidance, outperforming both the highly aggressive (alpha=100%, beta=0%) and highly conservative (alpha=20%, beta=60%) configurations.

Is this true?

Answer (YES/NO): NO